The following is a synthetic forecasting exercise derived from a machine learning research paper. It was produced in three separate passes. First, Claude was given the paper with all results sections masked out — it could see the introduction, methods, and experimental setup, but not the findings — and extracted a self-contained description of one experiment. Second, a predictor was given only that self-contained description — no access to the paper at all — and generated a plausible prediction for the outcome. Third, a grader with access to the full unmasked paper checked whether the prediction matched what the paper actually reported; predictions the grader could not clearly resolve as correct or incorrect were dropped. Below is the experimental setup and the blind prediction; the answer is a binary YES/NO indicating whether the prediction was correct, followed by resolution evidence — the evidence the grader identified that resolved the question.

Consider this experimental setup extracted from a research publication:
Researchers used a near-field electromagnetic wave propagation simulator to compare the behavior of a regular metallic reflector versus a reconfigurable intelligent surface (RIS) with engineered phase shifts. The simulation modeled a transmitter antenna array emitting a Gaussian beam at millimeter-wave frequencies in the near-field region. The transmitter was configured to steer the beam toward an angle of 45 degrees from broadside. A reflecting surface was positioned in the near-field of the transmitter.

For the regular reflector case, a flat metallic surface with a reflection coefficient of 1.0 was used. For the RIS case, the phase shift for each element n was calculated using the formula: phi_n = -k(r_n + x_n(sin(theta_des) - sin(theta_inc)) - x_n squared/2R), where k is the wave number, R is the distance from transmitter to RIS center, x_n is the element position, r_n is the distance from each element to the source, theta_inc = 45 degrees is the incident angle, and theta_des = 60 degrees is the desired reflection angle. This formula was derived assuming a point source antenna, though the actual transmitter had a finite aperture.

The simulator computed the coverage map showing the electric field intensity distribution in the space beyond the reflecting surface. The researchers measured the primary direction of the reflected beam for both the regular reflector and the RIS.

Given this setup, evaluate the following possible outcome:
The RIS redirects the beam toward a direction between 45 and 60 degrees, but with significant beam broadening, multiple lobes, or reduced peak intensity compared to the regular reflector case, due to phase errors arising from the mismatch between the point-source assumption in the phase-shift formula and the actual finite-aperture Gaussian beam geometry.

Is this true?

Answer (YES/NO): NO